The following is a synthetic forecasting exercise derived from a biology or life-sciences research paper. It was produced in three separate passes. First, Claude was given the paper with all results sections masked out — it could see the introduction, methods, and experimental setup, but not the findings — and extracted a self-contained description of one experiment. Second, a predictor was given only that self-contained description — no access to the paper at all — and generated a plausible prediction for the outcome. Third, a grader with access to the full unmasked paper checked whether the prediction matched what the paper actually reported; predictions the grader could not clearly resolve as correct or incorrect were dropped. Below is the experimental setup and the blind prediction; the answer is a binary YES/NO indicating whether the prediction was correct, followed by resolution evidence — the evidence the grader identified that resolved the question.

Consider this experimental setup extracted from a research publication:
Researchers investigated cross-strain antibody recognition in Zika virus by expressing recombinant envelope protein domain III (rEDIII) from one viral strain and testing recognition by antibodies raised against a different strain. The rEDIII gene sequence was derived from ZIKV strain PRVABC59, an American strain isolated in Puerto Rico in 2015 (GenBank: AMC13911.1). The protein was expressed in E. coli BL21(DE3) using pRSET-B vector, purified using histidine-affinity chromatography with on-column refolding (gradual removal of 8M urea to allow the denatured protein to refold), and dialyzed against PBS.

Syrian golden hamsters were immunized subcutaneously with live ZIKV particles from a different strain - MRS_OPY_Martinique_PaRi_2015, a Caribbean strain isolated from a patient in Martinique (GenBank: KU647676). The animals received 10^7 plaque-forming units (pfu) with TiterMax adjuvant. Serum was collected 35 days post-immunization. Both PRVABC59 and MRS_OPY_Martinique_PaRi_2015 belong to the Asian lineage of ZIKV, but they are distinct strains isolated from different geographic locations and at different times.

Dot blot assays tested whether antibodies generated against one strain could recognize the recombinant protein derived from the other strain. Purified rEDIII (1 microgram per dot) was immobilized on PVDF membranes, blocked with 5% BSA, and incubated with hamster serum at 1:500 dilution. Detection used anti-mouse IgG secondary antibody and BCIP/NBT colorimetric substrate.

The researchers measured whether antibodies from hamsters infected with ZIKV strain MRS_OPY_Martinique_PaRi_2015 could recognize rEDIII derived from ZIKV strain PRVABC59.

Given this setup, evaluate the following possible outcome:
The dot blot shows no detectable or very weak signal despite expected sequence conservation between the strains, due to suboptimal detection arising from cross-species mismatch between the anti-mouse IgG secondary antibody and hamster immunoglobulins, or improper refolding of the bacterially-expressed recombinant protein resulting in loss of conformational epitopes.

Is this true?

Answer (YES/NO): NO